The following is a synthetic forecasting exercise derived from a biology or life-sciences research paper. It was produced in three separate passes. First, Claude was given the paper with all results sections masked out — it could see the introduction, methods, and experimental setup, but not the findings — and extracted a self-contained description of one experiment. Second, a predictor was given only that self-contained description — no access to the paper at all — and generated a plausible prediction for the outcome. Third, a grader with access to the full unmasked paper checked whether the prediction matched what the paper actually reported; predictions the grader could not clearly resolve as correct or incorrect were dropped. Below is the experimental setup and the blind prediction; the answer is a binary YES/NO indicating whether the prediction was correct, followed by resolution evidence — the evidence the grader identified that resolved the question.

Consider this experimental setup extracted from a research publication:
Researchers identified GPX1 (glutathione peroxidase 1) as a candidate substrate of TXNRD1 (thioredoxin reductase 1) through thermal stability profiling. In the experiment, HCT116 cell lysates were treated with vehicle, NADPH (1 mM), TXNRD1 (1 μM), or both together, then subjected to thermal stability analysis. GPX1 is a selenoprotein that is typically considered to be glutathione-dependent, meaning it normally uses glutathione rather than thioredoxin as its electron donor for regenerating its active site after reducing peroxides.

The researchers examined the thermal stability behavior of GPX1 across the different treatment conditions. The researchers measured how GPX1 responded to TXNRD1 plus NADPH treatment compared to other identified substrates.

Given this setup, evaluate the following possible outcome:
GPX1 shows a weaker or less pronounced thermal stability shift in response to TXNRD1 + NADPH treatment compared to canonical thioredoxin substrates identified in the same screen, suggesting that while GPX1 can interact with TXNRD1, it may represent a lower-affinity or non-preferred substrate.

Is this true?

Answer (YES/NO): NO